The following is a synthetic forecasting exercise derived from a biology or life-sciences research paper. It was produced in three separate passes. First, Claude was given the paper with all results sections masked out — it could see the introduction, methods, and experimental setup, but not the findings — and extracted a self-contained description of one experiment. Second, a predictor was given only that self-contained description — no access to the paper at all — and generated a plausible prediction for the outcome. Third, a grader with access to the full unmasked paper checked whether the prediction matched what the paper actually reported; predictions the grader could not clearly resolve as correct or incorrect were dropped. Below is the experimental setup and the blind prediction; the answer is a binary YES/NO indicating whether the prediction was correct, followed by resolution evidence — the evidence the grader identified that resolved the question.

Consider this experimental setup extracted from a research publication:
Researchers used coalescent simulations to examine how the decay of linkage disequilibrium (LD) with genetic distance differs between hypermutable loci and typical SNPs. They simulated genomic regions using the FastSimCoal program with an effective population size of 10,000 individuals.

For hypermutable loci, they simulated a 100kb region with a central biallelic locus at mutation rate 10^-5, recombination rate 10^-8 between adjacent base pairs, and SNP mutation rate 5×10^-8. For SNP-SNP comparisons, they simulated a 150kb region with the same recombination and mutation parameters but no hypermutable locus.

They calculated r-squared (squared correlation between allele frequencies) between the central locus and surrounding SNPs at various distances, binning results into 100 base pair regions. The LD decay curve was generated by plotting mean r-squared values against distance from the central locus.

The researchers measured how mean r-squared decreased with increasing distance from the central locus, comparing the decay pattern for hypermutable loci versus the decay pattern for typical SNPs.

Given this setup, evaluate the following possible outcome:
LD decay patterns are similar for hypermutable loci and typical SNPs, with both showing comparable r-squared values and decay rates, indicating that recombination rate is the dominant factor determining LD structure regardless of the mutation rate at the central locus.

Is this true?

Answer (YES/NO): NO